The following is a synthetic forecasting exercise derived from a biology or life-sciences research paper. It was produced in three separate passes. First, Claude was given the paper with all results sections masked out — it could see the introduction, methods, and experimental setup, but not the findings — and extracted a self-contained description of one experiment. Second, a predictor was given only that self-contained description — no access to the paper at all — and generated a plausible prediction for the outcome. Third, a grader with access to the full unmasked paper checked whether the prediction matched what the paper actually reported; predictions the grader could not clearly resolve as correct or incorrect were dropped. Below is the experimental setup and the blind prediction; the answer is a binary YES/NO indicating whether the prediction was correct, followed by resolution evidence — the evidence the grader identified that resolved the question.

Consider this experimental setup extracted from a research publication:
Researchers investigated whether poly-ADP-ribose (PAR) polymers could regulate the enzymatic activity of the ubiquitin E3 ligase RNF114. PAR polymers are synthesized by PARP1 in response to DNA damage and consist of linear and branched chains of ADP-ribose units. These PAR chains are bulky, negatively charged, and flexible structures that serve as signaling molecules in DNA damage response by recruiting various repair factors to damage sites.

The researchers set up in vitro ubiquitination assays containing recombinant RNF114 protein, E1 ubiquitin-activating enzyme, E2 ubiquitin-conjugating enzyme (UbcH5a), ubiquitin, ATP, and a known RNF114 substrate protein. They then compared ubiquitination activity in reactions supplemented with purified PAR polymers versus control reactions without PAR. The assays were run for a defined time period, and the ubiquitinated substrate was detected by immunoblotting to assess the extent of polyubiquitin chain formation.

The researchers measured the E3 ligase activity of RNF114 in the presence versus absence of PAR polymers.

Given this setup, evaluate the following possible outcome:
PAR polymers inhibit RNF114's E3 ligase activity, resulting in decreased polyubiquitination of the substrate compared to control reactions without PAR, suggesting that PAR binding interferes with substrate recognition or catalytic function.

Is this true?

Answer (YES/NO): NO